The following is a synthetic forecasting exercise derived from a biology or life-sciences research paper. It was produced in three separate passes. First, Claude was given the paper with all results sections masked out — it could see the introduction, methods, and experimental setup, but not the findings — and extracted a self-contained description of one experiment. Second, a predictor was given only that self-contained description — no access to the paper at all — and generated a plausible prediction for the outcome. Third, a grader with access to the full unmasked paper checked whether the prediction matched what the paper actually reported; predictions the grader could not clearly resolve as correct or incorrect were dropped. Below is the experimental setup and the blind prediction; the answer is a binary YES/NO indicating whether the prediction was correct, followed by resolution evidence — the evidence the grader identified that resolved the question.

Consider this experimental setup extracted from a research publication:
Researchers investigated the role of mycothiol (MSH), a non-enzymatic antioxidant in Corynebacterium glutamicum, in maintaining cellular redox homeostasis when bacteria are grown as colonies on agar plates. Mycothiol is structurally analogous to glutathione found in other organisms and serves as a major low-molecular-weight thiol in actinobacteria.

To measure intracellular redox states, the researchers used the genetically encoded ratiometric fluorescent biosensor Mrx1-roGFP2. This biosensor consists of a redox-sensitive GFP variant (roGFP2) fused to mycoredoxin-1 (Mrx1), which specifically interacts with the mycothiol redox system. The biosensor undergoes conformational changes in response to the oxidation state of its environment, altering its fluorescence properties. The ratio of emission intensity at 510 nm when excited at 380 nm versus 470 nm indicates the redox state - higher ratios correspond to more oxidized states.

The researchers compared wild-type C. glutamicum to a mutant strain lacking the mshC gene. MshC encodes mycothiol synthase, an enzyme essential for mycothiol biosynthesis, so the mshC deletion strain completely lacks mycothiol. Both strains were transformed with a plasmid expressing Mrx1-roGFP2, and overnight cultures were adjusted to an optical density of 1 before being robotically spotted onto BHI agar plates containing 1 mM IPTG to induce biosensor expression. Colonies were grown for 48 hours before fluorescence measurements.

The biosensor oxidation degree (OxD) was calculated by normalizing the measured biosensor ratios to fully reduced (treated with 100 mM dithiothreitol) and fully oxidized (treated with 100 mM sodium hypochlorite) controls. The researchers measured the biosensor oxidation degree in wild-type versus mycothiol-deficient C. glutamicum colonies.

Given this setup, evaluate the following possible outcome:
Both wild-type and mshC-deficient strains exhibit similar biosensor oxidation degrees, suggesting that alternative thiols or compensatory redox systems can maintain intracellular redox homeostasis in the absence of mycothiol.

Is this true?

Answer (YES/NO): NO